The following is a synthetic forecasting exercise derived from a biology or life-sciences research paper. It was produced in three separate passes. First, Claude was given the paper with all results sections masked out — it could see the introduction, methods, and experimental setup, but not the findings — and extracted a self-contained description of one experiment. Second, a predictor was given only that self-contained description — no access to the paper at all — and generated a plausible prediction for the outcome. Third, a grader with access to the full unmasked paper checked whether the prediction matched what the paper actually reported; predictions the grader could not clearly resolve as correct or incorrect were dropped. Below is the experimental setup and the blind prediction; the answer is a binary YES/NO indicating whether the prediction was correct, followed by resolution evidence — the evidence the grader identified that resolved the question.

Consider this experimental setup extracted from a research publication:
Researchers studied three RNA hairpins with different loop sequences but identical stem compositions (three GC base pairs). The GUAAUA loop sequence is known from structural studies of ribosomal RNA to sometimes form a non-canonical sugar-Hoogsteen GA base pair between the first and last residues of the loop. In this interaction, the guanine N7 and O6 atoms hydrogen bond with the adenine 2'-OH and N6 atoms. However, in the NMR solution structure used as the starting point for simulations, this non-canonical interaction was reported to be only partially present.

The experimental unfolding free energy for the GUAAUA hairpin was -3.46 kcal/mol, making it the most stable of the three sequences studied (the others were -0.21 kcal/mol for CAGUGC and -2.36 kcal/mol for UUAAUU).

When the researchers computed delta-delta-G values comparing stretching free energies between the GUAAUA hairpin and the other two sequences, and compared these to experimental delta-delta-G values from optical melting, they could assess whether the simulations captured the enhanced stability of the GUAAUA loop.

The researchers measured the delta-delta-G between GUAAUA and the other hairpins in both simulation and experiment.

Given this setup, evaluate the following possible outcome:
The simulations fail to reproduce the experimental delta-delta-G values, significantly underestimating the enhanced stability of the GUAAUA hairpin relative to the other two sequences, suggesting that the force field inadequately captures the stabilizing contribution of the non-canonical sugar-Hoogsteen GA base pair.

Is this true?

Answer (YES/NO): NO